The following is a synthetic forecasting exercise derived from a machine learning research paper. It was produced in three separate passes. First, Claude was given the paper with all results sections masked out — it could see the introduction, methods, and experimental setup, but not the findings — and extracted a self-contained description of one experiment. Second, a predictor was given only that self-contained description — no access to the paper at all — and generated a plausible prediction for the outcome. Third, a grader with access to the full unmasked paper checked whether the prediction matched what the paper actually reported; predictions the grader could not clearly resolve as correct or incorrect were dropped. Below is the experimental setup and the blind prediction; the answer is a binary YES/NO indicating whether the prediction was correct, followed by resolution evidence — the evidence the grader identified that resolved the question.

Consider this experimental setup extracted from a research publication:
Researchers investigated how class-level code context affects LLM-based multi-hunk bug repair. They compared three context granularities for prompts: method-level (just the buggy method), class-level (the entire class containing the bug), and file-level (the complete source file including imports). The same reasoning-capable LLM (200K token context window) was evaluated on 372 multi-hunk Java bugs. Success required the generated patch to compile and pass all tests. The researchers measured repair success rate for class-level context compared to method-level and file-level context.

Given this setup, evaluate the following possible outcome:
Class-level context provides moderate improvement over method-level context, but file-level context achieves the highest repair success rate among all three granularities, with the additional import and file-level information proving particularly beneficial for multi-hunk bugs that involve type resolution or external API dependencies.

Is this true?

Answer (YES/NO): NO